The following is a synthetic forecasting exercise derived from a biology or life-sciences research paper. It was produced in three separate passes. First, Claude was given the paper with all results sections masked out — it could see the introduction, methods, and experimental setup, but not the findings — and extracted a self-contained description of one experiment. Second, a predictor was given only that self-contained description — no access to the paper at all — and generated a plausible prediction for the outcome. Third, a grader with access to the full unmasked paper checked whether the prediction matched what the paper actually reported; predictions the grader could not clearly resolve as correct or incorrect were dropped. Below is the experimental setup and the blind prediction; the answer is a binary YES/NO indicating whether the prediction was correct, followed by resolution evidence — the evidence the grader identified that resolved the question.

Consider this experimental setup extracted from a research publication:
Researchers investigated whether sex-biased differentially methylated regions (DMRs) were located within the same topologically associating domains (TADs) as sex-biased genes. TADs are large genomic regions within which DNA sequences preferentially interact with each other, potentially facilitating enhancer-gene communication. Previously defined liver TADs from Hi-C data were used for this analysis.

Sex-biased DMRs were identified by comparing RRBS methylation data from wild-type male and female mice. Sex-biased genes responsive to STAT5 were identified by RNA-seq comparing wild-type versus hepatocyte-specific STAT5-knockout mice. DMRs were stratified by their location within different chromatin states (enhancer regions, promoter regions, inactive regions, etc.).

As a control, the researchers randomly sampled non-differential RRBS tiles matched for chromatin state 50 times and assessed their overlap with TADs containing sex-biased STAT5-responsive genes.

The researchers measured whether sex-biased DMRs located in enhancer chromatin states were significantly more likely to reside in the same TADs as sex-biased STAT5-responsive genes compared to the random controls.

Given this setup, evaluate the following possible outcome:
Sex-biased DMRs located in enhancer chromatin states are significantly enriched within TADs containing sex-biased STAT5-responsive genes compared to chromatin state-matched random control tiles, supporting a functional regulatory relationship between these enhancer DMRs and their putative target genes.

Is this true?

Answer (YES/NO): YES